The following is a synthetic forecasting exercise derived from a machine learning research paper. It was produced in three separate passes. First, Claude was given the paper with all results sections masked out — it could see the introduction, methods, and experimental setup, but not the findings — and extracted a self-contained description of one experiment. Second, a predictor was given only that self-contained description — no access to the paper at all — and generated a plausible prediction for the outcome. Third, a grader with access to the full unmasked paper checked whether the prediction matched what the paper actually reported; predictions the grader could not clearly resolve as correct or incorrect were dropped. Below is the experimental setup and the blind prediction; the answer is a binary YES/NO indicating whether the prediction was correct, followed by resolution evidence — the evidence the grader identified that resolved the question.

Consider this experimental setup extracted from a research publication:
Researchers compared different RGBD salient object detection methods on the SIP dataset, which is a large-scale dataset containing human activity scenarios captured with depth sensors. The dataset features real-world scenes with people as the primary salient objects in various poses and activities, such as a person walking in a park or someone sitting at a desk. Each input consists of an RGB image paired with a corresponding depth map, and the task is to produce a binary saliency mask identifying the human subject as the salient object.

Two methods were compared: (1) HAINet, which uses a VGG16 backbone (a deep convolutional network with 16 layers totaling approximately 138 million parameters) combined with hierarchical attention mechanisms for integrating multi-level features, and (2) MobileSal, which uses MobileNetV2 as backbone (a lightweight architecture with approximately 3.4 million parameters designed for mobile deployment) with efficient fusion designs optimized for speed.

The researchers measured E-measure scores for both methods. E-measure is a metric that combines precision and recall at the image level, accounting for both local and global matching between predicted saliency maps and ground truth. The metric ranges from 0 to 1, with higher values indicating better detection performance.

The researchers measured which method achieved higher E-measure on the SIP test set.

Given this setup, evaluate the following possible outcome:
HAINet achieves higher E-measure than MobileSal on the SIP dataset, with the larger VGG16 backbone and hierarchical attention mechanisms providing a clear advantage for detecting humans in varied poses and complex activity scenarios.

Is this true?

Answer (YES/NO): YES